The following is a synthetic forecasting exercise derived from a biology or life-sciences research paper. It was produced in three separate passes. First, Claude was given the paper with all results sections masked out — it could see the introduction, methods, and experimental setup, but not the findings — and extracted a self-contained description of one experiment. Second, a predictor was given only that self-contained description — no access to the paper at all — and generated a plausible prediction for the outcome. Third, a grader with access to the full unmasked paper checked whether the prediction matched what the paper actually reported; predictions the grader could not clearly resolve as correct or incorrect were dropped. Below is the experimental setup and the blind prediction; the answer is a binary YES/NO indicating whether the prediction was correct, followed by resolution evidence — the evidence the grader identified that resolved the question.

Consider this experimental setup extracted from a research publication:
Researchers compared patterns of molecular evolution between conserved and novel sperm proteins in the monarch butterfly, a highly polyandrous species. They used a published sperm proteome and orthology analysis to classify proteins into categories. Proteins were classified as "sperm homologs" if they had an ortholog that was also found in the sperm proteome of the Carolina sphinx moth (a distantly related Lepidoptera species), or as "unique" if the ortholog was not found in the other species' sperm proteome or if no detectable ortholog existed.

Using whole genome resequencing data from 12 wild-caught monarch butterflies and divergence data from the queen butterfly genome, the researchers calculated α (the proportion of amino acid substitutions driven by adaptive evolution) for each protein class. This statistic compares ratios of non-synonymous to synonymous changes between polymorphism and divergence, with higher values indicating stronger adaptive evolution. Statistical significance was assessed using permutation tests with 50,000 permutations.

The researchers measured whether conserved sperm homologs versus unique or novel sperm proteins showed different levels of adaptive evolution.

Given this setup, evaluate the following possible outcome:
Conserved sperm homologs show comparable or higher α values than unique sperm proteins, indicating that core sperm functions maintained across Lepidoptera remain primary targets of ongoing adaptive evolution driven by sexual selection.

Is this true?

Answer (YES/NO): YES